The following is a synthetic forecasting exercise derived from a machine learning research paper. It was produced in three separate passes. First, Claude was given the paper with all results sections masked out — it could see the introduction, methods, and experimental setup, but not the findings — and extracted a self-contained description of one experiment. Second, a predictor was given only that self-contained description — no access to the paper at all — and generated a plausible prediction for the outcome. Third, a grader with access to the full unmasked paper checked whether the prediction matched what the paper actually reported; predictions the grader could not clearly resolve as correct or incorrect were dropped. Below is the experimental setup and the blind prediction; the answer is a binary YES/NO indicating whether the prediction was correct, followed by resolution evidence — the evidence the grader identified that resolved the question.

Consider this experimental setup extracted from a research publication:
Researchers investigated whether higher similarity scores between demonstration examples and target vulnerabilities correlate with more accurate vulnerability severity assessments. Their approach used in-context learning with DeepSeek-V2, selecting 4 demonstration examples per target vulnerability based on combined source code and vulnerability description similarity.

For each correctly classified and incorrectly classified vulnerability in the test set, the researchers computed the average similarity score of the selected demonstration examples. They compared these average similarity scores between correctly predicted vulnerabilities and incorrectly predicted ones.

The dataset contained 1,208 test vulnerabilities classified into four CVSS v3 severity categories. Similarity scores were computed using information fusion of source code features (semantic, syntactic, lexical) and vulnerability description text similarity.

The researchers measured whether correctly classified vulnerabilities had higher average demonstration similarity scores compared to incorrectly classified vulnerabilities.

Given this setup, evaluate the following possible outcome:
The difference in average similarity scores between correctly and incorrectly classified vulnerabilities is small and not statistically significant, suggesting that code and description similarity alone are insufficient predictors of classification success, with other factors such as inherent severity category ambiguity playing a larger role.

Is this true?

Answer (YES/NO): NO